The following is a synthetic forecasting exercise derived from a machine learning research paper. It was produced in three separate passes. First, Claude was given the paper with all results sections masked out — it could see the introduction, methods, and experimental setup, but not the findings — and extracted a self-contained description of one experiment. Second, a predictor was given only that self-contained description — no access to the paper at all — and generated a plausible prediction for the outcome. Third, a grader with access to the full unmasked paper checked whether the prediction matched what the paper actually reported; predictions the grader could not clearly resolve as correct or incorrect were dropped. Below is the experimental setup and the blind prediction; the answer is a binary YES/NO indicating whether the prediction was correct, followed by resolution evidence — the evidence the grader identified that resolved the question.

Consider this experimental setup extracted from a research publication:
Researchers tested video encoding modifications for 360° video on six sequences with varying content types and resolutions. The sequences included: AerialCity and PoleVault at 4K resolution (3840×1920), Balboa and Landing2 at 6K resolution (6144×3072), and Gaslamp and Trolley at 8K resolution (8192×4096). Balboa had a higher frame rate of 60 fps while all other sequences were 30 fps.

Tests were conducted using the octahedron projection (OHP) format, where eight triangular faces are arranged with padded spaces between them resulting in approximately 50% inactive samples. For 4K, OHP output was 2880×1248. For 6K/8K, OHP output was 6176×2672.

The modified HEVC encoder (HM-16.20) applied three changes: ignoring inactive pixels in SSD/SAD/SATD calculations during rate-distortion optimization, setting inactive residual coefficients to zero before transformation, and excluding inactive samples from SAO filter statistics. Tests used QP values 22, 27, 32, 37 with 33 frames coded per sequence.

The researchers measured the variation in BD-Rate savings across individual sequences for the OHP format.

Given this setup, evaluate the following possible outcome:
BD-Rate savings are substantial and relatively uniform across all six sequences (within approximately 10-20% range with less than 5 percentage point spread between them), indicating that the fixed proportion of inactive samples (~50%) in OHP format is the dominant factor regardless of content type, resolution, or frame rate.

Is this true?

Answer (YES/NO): NO